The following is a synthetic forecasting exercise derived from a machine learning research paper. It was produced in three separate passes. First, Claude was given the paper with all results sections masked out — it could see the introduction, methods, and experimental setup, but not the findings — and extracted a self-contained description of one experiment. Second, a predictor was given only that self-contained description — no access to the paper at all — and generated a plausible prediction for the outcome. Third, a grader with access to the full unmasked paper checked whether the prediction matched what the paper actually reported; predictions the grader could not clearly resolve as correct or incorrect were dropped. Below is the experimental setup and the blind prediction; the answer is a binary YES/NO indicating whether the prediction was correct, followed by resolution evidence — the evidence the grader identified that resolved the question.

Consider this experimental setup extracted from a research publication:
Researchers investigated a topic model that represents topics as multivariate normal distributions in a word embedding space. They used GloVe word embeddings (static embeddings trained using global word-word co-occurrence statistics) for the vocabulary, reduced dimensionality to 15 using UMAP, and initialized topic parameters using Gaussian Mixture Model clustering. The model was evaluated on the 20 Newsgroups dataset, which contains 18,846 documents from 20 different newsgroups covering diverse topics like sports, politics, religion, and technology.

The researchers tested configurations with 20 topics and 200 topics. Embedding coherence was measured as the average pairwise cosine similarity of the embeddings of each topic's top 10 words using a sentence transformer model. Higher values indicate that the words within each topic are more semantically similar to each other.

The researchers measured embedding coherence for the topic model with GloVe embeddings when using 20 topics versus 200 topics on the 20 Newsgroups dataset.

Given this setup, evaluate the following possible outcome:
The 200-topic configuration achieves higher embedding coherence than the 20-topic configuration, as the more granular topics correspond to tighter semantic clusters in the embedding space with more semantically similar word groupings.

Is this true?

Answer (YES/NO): NO